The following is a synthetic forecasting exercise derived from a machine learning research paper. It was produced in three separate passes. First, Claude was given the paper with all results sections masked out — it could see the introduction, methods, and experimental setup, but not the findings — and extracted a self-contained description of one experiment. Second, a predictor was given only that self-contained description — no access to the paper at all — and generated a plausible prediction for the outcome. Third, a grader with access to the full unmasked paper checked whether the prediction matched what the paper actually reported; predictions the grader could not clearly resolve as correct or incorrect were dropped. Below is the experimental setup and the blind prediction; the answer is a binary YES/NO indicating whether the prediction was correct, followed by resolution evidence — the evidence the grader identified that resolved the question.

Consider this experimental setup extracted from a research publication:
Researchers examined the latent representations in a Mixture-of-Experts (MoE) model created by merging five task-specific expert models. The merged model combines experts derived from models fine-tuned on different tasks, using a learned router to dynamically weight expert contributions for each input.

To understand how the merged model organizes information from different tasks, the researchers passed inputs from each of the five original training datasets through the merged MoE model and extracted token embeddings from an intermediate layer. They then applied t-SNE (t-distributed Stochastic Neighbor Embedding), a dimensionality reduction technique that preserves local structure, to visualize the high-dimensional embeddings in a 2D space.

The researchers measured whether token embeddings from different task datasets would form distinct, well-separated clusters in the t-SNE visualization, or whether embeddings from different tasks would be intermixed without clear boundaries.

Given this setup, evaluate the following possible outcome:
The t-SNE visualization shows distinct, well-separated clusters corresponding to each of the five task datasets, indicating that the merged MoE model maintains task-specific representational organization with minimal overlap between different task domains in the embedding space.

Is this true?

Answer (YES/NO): YES